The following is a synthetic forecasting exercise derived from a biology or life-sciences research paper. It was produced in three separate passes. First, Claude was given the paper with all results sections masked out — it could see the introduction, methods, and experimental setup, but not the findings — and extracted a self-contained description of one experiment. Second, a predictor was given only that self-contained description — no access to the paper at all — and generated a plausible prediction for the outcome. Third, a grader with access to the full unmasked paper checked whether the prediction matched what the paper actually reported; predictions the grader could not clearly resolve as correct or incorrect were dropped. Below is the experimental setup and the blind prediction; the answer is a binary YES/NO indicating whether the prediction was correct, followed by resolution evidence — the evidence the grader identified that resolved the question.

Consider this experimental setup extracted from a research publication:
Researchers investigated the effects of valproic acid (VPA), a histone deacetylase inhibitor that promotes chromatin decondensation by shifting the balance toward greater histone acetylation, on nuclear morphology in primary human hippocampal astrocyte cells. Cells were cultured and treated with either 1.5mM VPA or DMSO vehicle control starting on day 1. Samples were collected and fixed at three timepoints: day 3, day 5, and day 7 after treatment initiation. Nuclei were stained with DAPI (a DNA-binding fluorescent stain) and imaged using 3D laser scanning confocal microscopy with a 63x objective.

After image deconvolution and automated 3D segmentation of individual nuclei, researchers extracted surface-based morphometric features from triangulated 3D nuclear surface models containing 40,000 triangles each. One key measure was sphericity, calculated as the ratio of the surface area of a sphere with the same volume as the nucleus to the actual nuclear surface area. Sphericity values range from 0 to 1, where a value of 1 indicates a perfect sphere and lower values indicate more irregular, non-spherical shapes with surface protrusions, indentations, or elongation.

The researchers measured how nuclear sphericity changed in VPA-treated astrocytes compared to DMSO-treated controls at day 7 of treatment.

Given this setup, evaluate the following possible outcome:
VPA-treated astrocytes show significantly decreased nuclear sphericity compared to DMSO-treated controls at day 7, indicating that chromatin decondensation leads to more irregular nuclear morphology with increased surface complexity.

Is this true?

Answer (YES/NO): YES